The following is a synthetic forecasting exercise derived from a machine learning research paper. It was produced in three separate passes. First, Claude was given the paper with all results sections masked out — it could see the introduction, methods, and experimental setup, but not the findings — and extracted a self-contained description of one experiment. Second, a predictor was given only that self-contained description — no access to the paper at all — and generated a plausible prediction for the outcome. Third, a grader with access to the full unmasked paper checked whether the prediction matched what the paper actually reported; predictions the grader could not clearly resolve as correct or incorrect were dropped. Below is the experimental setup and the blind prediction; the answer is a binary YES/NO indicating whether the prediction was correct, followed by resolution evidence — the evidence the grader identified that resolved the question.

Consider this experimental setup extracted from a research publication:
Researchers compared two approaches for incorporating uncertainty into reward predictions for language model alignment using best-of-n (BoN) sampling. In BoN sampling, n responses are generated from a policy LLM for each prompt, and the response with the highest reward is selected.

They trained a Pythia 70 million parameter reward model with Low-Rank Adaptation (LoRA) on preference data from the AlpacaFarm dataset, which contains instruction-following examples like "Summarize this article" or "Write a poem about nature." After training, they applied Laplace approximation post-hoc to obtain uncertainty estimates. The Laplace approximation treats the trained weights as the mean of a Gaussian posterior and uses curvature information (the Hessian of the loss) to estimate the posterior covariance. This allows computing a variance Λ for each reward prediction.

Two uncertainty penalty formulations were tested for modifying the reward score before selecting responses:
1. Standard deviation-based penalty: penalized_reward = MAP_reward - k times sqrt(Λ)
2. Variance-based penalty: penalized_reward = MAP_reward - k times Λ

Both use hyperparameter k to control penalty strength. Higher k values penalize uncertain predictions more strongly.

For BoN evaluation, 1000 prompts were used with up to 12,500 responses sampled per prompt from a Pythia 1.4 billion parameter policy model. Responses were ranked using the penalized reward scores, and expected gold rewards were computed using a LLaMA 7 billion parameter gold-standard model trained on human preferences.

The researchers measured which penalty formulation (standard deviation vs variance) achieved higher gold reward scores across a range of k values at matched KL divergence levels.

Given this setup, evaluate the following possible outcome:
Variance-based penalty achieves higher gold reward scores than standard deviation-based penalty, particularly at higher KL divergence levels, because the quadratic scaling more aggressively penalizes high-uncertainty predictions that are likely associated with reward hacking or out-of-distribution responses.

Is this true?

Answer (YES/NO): NO